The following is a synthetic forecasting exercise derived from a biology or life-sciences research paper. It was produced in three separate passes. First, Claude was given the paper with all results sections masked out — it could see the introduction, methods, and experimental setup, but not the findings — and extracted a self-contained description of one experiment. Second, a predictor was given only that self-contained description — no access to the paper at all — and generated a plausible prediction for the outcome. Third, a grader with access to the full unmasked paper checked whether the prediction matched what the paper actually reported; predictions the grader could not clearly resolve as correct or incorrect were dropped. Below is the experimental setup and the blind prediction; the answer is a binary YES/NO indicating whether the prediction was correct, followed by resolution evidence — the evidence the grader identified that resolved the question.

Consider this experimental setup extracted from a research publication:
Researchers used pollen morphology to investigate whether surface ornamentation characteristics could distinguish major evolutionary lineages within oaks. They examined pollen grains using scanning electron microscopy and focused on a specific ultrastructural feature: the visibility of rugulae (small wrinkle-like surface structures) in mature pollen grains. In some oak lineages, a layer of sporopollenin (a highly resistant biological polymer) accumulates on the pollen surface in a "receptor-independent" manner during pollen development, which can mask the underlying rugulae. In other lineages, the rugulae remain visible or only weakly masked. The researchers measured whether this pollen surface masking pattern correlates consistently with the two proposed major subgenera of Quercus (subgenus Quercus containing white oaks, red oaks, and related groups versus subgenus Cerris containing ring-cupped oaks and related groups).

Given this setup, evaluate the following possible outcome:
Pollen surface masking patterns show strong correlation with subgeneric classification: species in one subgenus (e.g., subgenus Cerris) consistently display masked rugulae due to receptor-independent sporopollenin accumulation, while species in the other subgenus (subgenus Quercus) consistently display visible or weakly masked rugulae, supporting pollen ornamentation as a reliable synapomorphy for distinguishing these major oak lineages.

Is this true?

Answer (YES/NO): NO